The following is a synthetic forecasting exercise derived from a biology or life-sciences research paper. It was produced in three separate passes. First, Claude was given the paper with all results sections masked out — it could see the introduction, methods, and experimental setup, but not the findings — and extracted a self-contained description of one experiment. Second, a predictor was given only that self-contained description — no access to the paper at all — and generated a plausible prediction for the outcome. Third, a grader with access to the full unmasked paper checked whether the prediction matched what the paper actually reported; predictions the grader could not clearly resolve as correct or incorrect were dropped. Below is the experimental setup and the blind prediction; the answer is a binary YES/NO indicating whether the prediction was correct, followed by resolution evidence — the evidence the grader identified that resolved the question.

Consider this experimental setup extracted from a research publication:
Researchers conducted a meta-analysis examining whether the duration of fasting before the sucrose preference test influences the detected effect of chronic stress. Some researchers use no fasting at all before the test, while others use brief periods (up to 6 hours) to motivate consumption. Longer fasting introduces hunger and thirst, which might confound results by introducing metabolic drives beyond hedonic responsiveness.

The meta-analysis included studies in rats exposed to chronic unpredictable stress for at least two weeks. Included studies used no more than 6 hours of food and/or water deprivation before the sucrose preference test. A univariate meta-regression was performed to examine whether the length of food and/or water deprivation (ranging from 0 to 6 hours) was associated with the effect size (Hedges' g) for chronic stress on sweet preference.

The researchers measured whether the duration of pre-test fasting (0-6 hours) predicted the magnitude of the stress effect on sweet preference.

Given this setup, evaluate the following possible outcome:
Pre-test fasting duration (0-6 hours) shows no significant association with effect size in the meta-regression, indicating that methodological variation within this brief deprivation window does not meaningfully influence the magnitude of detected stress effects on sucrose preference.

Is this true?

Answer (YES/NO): YES